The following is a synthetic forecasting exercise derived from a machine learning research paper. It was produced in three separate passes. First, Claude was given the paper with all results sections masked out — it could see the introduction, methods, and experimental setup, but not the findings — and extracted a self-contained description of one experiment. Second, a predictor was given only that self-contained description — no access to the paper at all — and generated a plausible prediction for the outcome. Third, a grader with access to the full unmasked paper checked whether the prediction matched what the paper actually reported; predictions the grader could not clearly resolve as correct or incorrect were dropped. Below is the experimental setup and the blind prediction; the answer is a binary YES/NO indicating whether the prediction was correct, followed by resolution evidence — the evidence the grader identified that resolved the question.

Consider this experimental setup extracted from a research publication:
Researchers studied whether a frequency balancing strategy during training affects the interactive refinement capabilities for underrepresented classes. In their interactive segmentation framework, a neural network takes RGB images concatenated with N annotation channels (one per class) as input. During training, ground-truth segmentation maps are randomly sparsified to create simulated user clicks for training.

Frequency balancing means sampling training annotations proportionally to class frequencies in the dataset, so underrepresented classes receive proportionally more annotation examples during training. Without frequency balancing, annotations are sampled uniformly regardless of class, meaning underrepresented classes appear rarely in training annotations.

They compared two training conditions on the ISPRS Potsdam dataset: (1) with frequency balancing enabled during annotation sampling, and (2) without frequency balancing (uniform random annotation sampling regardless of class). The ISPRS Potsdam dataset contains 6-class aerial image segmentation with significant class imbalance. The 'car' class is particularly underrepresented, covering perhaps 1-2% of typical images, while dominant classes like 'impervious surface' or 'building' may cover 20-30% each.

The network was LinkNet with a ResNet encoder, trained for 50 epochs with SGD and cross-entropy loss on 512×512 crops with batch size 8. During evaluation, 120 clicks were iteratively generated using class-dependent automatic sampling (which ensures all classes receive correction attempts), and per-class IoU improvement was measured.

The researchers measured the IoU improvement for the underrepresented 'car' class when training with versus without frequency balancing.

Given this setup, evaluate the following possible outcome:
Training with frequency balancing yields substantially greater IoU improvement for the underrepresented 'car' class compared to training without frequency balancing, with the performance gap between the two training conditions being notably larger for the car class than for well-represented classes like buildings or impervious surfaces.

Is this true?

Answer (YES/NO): YES